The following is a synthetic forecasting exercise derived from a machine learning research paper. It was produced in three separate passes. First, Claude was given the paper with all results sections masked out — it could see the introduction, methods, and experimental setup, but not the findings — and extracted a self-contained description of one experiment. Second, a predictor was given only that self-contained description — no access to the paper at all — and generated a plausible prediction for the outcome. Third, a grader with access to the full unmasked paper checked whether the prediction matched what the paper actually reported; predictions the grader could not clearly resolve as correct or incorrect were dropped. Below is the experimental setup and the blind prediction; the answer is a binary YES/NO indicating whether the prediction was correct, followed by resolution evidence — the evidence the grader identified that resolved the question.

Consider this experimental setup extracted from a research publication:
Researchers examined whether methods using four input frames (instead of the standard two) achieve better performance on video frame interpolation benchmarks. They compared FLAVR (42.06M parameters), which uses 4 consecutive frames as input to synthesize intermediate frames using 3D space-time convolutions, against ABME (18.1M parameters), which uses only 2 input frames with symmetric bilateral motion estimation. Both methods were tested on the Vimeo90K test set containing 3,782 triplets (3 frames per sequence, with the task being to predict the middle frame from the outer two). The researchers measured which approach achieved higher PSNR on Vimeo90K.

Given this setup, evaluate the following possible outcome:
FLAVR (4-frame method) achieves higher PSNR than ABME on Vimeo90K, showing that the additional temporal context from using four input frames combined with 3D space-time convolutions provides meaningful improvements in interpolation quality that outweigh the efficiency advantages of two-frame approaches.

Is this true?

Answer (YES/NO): YES